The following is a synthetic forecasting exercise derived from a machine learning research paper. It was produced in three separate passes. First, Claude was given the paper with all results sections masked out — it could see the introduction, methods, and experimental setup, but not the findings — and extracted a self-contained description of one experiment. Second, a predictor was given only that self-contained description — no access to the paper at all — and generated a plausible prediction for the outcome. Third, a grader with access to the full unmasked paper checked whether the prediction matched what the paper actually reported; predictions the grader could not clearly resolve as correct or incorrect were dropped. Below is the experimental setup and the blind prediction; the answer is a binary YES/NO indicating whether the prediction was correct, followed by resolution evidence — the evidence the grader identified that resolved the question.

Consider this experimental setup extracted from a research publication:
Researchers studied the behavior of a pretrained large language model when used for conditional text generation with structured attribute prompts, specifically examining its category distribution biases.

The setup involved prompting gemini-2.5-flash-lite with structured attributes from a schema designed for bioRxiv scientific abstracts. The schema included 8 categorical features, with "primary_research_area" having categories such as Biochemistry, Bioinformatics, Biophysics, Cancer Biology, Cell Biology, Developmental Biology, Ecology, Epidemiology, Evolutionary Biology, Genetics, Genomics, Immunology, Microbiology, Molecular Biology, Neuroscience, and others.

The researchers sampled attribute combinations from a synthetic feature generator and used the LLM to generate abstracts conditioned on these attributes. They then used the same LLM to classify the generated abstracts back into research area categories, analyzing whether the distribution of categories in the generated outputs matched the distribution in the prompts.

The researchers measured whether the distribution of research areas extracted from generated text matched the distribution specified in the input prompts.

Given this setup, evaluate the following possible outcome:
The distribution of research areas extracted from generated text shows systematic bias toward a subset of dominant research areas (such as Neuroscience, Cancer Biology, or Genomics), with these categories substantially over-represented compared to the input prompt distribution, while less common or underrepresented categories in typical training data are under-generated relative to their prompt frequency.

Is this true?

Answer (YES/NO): NO